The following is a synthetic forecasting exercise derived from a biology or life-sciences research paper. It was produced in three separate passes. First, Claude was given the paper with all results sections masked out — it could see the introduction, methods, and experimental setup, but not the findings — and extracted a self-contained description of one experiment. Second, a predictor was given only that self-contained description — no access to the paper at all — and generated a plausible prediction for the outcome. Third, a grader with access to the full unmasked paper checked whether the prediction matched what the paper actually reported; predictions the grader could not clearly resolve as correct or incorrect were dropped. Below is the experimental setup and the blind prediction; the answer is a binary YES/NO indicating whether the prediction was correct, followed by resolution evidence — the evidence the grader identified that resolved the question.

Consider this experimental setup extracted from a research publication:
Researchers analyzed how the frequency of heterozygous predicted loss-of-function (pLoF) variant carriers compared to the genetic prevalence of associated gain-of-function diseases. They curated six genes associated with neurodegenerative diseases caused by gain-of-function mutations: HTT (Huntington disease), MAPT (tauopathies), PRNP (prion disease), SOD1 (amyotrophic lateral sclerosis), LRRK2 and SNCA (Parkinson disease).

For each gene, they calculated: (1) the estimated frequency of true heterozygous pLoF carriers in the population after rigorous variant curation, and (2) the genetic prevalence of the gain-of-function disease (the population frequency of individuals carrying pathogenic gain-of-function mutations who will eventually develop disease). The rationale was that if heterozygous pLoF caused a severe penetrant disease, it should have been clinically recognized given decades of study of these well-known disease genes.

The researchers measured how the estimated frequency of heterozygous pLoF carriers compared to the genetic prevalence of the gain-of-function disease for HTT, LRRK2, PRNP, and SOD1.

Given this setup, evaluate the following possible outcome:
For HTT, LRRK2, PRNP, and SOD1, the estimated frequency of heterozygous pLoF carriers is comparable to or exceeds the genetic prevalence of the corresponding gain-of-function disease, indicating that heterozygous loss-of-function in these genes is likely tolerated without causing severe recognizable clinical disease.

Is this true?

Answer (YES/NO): YES